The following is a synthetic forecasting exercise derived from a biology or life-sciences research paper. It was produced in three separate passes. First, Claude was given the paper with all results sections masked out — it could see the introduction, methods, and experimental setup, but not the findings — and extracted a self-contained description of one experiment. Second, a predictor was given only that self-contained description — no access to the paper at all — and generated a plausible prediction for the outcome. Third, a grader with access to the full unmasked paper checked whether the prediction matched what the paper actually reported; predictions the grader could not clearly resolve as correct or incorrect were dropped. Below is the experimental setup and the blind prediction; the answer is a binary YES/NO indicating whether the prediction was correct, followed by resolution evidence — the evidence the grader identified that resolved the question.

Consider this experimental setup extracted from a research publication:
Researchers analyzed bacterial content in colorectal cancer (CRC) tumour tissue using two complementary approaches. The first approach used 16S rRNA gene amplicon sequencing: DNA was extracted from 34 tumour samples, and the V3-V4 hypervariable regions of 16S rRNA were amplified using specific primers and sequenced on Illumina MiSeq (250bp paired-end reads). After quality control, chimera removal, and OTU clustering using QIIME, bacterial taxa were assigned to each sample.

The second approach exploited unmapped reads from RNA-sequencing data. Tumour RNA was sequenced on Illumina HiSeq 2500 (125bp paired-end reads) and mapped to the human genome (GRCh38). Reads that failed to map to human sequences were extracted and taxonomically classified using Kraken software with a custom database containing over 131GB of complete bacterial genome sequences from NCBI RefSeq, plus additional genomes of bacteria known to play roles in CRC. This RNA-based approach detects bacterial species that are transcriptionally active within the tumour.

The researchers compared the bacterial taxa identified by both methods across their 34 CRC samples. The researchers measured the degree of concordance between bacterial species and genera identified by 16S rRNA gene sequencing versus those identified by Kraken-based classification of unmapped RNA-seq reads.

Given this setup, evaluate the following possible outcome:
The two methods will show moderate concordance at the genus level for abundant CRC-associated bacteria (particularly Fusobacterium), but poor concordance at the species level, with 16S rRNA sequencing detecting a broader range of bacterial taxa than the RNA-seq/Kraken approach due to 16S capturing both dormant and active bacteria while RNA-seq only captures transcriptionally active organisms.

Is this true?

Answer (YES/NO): NO